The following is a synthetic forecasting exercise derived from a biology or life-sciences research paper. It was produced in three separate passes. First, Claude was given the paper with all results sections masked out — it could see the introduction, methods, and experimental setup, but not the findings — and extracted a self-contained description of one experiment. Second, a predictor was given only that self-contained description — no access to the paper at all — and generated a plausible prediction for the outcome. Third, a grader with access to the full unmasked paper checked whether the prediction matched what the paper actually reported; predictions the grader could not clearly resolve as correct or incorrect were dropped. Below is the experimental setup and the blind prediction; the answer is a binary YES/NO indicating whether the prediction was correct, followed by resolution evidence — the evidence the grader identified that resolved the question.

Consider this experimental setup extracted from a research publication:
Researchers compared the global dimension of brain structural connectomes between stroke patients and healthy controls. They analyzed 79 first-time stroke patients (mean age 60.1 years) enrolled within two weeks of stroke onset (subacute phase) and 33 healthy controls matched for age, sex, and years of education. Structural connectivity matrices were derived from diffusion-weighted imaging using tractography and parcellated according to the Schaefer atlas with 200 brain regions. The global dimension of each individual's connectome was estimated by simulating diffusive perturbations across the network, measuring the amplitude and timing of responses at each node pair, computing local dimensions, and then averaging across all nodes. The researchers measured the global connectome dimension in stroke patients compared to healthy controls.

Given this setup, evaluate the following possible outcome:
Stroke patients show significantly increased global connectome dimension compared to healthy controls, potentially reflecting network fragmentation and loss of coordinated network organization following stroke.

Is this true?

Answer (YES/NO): NO